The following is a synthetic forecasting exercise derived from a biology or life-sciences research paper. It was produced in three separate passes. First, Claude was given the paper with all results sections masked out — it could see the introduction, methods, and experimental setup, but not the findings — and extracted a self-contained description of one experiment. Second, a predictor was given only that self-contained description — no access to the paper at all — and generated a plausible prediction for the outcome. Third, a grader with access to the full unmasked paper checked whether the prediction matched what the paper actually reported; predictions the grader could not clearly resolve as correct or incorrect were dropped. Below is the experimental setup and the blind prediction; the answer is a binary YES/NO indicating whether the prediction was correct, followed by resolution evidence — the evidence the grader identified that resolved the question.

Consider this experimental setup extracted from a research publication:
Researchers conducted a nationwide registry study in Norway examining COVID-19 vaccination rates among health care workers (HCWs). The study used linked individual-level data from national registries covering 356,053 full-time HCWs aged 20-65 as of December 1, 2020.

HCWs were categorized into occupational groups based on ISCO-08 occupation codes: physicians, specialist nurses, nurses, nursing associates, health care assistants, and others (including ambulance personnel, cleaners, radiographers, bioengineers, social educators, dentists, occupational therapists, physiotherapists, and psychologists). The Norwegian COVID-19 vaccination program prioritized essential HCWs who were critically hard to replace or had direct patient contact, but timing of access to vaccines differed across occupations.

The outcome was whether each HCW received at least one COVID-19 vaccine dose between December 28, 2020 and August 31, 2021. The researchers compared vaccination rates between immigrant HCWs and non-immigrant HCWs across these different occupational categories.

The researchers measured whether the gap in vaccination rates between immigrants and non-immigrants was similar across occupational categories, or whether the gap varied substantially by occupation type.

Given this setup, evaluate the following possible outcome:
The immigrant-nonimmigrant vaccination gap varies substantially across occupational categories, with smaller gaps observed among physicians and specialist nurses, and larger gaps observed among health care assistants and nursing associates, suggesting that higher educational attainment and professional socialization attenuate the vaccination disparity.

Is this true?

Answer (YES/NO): YES